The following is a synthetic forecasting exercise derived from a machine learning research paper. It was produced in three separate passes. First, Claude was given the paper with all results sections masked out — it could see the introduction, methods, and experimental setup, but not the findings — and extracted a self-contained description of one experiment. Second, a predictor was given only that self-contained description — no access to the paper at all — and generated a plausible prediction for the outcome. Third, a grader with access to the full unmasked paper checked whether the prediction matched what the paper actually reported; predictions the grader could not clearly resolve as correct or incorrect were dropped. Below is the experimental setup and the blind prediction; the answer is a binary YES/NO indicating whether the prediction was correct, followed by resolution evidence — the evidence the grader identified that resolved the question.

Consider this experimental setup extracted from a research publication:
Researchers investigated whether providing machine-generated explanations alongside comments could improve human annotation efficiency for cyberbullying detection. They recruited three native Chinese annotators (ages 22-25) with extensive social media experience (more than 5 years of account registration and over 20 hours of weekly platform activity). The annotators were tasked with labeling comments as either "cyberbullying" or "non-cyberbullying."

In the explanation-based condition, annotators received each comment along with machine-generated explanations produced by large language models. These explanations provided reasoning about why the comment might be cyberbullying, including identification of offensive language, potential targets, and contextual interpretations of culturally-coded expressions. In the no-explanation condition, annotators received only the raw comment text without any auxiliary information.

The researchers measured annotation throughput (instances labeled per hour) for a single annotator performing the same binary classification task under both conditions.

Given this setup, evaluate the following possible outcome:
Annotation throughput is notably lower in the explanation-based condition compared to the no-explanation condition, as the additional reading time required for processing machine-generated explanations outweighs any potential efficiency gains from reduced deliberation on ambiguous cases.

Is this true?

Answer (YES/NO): NO